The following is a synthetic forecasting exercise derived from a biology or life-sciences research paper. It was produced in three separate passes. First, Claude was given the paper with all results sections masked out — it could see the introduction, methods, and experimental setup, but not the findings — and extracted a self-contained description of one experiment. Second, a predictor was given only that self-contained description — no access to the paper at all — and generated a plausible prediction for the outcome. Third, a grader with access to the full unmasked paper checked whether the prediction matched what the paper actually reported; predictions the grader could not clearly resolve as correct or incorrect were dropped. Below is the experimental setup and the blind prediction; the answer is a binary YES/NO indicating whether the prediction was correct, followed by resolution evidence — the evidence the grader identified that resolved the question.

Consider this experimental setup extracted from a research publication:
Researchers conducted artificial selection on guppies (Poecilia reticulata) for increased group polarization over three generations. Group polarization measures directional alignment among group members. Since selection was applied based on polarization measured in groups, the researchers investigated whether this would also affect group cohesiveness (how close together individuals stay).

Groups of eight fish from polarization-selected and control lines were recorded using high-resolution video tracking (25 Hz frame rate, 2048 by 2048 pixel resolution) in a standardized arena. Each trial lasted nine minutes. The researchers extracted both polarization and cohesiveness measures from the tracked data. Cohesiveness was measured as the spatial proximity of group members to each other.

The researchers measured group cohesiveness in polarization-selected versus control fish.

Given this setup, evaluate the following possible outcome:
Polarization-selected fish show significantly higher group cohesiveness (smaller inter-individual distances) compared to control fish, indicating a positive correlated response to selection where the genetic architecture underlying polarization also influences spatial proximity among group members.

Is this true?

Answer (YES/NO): YES